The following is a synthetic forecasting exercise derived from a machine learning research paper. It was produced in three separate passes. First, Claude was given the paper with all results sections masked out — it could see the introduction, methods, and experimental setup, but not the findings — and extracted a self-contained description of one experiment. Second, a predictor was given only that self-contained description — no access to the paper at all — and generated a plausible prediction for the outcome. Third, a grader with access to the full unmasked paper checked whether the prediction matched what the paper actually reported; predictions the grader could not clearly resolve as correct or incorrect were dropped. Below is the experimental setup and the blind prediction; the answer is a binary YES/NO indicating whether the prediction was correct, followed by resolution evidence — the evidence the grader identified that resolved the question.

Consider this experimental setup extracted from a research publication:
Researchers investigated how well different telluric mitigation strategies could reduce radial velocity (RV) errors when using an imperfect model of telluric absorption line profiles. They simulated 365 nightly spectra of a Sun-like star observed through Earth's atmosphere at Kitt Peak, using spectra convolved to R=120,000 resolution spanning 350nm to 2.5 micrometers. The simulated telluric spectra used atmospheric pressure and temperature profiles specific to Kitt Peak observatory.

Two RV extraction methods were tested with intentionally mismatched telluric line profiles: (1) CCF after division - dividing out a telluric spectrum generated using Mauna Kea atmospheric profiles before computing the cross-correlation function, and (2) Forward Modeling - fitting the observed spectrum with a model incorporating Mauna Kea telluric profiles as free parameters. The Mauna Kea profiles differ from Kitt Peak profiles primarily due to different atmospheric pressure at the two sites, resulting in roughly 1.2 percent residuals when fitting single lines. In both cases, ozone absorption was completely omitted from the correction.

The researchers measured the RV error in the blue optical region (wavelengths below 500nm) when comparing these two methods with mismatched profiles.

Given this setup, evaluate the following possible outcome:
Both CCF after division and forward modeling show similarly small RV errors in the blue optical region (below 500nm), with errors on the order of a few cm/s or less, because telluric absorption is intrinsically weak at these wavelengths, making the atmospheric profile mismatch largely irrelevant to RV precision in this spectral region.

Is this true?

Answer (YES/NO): YES